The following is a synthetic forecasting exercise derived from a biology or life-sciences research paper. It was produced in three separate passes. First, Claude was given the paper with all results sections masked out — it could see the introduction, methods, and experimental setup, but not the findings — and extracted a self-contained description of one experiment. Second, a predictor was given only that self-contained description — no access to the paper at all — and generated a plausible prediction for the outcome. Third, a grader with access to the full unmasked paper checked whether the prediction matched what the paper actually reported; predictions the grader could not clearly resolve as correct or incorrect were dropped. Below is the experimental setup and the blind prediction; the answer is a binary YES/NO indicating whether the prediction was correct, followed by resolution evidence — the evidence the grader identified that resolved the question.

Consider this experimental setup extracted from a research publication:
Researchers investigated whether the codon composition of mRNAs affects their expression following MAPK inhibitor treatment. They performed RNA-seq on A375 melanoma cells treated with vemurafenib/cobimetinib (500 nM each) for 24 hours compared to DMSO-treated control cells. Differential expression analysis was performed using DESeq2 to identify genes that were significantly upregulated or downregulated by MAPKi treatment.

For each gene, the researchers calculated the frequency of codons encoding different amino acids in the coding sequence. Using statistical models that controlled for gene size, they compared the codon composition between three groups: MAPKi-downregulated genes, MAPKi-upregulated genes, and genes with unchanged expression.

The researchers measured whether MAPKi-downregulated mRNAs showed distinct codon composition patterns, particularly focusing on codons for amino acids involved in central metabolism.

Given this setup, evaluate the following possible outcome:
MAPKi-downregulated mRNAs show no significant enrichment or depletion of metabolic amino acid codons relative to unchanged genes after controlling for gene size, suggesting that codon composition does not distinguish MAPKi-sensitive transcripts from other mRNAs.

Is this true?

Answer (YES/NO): NO